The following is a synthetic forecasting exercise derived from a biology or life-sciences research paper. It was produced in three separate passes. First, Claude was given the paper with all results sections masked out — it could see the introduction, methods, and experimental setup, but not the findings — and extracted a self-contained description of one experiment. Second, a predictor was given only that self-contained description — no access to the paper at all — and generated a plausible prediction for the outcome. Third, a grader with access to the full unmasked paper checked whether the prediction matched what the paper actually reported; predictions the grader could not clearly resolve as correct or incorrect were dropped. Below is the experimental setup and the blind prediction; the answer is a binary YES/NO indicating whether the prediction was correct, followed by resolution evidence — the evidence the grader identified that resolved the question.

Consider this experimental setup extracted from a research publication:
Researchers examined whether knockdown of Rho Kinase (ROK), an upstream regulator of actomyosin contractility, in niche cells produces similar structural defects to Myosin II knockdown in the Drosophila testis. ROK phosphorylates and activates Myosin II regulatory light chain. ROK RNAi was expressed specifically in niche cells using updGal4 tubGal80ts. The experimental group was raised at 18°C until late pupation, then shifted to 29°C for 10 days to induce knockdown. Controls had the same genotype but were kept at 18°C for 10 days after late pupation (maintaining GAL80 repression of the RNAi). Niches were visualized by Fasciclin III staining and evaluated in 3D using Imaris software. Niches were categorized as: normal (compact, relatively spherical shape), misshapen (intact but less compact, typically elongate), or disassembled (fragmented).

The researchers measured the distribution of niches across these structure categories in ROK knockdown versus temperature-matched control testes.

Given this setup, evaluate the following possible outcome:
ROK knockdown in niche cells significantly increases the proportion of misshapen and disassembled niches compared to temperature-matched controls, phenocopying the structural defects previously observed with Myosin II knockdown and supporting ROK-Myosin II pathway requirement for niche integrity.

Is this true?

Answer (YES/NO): YES